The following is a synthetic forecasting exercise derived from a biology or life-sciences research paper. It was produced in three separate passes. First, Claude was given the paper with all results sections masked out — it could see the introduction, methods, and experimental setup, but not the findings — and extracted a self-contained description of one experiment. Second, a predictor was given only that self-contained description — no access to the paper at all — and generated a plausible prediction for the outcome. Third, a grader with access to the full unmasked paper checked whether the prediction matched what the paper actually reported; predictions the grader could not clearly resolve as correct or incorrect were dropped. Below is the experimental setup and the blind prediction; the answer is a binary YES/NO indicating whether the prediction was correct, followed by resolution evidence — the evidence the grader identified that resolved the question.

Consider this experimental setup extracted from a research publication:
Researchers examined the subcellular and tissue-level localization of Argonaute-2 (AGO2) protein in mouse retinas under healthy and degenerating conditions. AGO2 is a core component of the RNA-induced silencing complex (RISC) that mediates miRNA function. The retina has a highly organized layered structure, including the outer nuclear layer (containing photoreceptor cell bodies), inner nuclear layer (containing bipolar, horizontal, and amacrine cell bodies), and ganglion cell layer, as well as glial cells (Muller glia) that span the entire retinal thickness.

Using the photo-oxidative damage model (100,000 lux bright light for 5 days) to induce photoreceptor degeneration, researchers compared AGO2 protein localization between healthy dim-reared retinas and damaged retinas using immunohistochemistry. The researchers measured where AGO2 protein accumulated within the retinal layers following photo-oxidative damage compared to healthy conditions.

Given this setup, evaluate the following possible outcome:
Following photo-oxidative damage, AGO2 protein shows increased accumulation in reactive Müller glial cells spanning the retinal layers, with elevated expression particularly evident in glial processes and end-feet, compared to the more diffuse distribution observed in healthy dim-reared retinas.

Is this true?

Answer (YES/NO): NO